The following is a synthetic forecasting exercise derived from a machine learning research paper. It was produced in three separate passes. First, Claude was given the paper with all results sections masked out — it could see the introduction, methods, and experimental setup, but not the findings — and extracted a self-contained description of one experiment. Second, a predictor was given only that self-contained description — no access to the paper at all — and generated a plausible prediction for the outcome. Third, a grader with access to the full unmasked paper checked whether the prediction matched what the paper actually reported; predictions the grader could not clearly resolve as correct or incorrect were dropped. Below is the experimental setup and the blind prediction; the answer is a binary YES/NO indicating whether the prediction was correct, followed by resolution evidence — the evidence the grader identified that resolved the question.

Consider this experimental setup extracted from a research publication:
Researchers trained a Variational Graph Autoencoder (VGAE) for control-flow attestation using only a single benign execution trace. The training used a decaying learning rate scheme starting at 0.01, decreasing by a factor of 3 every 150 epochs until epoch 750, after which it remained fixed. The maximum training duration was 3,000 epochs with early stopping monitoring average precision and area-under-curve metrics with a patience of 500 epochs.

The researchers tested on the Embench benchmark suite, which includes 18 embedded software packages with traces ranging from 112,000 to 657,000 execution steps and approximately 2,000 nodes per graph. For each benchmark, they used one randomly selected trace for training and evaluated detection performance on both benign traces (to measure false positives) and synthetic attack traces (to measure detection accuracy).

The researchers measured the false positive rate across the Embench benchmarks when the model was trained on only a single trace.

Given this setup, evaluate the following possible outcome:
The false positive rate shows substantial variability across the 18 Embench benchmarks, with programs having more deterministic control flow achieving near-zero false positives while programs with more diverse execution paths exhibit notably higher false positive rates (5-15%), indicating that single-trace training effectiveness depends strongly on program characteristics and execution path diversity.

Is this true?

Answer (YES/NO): NO